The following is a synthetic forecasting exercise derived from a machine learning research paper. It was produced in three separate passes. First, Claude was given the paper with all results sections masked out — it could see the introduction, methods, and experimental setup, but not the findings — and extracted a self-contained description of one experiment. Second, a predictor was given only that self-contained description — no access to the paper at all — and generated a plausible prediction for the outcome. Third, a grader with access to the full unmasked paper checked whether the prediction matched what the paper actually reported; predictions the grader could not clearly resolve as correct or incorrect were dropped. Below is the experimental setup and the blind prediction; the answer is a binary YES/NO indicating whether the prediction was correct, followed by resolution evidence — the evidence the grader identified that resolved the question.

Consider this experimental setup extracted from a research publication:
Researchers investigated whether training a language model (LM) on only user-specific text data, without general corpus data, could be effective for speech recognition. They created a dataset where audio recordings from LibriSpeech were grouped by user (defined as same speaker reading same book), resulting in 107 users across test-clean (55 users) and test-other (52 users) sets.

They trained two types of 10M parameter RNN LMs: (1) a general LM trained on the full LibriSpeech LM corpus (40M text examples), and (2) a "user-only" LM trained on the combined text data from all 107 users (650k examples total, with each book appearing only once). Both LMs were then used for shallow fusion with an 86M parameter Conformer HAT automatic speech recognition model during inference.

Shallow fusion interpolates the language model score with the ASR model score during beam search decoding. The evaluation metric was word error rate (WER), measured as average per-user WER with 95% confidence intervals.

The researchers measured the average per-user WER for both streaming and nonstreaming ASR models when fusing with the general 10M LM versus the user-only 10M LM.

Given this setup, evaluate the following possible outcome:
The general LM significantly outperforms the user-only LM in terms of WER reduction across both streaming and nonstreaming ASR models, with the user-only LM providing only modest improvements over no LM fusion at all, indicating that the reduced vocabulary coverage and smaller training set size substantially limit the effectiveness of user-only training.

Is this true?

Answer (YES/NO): NO